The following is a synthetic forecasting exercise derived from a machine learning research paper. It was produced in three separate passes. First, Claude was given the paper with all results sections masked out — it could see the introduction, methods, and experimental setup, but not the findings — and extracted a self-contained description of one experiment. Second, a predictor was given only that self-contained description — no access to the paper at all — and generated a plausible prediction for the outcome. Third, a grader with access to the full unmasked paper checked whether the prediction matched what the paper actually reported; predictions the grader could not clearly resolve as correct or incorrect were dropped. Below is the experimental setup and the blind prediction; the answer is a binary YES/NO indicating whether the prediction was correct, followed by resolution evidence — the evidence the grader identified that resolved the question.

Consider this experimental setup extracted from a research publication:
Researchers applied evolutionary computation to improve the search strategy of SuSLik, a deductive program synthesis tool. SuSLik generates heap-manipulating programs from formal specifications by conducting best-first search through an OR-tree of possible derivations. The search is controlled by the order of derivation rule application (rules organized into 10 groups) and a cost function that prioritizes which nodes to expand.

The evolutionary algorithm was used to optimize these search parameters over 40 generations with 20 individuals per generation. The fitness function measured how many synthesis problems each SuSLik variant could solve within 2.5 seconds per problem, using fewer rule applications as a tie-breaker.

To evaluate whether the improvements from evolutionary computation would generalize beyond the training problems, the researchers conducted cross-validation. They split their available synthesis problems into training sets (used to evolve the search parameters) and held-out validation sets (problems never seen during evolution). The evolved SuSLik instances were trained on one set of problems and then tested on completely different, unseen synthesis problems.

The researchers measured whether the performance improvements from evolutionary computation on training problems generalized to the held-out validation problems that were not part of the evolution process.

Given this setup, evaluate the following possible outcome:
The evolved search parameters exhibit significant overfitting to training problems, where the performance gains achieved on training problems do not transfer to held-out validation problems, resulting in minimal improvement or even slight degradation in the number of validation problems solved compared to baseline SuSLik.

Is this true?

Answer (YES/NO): NO